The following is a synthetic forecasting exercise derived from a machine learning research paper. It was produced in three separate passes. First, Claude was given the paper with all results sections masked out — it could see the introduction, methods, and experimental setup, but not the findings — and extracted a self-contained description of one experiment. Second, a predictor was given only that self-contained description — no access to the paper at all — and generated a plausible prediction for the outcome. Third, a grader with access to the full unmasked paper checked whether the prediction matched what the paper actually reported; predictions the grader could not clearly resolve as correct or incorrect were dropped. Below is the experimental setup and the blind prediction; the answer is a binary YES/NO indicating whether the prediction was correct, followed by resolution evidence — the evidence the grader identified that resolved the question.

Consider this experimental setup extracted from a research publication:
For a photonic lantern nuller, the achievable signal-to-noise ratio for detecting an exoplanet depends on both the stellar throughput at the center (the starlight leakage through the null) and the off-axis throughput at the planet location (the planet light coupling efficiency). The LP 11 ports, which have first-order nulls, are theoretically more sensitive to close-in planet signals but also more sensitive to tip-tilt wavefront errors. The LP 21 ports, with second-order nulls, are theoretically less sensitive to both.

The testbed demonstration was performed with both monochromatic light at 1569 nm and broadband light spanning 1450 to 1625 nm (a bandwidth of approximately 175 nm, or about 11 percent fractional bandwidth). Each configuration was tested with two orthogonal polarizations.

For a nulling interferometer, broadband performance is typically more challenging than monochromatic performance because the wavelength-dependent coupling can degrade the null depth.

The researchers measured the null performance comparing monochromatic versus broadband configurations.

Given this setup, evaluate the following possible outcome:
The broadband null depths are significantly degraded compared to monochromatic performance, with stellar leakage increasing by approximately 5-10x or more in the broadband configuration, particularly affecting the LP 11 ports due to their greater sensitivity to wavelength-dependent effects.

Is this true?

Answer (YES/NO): NO